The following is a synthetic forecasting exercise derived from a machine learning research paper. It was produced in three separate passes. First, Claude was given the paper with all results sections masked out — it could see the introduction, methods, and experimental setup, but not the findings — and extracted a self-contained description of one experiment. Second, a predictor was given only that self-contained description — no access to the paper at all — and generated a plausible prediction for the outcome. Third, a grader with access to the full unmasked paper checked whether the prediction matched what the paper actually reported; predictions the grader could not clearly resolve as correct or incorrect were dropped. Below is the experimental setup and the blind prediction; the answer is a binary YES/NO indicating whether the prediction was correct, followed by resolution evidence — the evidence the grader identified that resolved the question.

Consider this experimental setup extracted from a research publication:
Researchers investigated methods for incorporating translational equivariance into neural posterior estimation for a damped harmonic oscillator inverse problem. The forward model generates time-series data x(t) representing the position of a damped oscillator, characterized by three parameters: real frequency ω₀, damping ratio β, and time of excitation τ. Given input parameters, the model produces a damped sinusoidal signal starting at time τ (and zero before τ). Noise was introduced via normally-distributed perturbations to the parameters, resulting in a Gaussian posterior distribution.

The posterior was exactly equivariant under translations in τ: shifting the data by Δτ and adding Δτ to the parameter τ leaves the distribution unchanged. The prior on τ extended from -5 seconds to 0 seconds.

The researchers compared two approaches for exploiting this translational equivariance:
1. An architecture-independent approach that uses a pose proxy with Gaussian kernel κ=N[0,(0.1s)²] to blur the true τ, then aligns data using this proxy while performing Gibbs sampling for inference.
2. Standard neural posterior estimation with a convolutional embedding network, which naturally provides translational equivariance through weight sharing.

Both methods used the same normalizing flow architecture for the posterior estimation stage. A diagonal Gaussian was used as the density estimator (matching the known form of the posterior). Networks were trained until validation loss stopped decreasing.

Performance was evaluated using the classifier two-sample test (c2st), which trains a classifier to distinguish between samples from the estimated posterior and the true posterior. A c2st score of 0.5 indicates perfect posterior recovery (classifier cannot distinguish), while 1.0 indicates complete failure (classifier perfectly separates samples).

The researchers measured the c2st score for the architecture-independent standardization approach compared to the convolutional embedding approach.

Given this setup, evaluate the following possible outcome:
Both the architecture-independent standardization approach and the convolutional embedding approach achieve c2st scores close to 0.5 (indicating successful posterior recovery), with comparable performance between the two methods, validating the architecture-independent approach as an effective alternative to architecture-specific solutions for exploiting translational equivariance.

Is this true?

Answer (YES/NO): YES